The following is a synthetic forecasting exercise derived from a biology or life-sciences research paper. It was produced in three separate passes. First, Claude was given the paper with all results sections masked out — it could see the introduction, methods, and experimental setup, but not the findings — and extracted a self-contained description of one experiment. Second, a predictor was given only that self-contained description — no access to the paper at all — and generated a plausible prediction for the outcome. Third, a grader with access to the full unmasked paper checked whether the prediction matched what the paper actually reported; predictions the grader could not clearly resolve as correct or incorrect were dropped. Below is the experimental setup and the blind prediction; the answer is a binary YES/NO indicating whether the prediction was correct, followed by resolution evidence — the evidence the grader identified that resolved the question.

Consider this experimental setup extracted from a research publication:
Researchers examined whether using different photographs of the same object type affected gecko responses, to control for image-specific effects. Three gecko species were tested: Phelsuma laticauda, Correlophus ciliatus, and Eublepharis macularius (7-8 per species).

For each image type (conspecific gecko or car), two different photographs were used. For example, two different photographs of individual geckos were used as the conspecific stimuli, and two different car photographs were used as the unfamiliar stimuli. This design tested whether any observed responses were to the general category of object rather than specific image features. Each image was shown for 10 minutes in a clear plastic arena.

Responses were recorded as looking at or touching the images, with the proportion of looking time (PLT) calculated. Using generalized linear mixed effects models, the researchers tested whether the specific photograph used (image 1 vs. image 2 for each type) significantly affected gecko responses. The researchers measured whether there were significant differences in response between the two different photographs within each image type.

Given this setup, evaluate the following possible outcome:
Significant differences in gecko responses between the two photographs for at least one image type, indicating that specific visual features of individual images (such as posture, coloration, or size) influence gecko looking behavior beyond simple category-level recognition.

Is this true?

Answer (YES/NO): NO